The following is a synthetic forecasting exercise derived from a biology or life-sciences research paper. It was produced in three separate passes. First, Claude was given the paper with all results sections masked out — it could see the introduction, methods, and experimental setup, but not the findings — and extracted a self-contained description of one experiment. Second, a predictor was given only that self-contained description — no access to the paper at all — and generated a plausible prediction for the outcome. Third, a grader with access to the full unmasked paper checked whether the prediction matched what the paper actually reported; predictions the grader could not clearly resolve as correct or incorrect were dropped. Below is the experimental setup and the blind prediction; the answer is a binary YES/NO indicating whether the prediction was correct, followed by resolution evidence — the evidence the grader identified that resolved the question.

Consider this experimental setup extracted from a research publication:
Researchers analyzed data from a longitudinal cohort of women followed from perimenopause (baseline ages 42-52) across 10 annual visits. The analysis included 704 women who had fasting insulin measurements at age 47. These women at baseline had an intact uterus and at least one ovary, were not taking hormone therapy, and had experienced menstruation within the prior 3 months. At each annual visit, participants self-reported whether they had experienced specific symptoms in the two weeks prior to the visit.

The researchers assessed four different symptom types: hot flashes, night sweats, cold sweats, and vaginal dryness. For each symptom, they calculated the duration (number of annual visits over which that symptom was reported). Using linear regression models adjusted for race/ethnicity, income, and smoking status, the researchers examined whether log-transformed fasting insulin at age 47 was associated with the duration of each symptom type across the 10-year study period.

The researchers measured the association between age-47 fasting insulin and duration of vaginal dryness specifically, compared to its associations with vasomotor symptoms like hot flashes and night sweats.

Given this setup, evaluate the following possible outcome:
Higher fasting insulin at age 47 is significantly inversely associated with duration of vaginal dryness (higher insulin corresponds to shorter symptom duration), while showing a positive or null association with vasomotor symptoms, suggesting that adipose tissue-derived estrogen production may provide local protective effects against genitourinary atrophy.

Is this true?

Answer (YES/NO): NO